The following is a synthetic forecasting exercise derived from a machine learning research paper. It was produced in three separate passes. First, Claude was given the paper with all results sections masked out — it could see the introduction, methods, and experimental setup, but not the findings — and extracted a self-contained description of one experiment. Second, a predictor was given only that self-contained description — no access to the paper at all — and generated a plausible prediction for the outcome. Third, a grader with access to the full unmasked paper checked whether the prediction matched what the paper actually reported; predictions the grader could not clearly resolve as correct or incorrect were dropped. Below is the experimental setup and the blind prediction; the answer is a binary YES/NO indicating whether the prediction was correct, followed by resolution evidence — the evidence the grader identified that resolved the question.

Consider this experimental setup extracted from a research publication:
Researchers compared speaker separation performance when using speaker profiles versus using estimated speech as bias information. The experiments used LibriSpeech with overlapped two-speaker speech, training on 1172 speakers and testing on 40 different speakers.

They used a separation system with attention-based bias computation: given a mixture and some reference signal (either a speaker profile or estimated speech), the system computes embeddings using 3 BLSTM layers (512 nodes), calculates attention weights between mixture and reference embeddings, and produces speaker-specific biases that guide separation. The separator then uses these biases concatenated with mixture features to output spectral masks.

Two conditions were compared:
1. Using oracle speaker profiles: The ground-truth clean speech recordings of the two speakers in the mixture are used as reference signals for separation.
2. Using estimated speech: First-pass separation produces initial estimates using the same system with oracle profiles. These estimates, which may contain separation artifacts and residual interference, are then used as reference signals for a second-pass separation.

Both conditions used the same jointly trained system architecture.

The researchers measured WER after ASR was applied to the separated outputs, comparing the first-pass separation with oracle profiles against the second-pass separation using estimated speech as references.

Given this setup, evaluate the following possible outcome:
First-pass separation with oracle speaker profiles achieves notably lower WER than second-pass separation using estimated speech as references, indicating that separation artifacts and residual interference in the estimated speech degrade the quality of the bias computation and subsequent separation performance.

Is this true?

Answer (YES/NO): NO